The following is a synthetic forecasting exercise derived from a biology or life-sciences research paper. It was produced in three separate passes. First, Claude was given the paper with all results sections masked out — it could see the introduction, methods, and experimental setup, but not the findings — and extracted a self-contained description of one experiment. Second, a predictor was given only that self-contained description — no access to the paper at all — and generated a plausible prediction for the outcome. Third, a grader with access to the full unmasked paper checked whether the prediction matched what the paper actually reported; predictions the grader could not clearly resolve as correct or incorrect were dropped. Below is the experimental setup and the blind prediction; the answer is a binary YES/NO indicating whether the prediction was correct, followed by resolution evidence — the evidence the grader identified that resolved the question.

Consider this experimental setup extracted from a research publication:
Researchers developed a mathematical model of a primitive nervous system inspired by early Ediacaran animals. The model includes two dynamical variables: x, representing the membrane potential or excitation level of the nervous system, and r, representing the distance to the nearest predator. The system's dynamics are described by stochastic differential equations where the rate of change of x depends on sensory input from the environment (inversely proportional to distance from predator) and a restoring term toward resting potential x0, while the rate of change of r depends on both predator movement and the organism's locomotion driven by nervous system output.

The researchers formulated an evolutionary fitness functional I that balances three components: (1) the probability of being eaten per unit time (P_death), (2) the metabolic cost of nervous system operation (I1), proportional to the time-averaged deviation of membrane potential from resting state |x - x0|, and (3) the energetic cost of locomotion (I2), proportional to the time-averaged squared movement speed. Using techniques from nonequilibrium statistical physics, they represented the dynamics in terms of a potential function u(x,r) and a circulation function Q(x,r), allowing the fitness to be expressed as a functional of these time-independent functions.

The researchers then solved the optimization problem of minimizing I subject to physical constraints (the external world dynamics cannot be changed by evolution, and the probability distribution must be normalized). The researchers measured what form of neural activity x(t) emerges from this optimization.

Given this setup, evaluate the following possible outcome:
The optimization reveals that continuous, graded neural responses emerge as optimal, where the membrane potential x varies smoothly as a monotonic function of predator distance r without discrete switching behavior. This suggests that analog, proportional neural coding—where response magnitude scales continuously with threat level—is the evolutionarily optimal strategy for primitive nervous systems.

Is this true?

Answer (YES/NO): NO